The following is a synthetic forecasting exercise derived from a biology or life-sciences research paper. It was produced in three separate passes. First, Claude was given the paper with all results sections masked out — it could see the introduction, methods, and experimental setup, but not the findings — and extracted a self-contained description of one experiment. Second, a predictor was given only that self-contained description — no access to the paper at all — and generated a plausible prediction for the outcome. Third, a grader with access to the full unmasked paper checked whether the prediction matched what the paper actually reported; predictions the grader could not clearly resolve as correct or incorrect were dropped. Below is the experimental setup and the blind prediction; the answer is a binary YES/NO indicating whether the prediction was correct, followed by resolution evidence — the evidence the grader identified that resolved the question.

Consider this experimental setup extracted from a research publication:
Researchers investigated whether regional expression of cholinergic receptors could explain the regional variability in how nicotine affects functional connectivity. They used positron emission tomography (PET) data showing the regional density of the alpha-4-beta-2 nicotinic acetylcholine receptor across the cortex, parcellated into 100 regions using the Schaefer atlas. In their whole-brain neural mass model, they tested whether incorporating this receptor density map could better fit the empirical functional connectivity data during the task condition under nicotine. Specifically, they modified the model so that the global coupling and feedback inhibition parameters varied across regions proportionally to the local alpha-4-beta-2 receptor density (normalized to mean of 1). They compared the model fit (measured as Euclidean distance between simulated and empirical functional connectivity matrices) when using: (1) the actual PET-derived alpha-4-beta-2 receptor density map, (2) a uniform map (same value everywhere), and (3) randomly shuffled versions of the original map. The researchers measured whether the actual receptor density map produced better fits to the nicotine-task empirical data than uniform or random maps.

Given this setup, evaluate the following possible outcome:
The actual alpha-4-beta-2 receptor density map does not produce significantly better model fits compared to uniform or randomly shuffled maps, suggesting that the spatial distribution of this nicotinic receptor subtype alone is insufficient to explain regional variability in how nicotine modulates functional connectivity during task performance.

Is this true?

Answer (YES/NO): YES